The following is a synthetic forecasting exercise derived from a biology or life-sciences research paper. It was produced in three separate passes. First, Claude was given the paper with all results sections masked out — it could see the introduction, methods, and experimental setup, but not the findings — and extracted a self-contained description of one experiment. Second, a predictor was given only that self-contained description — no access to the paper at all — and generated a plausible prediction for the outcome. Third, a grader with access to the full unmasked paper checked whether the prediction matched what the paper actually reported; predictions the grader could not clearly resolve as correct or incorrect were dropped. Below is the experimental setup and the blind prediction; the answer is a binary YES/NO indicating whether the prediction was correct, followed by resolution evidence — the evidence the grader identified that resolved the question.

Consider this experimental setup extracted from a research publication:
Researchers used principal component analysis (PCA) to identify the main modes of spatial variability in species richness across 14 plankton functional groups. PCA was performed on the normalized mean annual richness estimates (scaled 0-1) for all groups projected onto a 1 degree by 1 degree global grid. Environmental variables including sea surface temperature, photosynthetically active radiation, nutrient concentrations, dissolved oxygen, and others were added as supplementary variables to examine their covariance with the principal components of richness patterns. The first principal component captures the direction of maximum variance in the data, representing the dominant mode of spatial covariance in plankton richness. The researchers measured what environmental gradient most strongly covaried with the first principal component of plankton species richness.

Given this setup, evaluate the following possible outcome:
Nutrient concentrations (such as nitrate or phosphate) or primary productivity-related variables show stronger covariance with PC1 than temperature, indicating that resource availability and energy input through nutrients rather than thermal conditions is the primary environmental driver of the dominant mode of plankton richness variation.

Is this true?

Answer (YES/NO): NO